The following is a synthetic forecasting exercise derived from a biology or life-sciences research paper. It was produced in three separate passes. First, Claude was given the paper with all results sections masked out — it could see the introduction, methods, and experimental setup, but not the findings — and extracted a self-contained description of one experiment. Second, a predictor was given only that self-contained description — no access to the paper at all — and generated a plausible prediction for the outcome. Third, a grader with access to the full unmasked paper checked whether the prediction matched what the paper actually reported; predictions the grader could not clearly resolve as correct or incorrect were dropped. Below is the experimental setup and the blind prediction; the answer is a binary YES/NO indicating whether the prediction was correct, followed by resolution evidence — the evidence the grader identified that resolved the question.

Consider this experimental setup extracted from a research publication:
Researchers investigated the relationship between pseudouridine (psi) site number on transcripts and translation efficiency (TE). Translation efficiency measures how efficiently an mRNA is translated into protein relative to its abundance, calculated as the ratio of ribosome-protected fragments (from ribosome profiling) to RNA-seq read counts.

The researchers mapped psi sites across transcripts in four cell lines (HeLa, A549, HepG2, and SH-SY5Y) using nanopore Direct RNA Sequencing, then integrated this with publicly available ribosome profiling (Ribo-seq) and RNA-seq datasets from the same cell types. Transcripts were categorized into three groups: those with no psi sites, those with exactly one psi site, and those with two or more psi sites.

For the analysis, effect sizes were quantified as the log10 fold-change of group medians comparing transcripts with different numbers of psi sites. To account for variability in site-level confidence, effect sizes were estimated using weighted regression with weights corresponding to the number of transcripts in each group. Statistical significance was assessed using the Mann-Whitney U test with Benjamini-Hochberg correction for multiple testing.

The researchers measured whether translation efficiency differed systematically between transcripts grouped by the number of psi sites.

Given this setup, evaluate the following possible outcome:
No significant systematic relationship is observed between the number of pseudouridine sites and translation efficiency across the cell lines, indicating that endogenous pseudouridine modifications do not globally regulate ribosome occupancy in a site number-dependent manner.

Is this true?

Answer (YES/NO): NO